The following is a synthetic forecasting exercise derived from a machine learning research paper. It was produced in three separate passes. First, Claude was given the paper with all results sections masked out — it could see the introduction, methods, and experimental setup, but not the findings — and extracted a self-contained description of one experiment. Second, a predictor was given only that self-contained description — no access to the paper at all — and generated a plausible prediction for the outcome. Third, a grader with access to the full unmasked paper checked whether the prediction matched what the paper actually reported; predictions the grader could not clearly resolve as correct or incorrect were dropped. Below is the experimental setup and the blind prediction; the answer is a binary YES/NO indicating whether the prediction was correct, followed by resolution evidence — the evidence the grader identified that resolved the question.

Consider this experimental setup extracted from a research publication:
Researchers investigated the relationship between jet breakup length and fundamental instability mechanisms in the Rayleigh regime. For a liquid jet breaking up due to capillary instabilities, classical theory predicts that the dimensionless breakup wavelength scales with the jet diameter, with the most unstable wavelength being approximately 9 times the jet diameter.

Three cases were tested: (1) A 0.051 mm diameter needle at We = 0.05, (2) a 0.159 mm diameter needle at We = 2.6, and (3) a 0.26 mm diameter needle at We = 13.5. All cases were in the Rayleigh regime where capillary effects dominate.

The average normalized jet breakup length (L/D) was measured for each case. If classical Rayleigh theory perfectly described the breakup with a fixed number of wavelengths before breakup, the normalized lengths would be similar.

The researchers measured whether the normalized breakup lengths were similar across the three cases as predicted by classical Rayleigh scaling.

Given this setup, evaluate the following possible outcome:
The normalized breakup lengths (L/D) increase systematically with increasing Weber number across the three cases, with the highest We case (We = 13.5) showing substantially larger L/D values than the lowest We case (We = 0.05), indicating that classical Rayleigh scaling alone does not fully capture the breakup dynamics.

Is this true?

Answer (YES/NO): YES